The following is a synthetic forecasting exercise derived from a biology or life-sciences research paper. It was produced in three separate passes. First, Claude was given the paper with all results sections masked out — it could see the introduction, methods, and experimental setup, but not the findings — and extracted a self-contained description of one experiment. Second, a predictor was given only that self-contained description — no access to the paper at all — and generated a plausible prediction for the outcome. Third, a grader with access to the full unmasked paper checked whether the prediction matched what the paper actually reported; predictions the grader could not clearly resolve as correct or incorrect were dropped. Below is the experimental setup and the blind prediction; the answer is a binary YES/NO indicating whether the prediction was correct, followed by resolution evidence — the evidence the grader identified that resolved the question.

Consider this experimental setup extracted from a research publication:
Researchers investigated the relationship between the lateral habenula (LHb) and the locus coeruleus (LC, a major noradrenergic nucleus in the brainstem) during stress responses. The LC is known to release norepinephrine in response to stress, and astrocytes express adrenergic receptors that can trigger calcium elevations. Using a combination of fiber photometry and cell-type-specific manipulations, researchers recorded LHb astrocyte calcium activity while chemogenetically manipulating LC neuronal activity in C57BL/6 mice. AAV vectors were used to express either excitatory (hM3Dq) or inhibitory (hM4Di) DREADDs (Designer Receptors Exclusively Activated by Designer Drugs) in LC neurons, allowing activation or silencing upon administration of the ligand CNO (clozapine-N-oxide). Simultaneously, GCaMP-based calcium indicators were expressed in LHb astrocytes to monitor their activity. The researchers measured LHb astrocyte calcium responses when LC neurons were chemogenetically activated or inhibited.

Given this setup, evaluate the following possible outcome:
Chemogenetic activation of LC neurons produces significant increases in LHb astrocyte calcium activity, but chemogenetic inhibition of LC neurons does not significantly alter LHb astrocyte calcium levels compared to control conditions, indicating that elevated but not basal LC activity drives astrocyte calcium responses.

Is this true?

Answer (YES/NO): NO